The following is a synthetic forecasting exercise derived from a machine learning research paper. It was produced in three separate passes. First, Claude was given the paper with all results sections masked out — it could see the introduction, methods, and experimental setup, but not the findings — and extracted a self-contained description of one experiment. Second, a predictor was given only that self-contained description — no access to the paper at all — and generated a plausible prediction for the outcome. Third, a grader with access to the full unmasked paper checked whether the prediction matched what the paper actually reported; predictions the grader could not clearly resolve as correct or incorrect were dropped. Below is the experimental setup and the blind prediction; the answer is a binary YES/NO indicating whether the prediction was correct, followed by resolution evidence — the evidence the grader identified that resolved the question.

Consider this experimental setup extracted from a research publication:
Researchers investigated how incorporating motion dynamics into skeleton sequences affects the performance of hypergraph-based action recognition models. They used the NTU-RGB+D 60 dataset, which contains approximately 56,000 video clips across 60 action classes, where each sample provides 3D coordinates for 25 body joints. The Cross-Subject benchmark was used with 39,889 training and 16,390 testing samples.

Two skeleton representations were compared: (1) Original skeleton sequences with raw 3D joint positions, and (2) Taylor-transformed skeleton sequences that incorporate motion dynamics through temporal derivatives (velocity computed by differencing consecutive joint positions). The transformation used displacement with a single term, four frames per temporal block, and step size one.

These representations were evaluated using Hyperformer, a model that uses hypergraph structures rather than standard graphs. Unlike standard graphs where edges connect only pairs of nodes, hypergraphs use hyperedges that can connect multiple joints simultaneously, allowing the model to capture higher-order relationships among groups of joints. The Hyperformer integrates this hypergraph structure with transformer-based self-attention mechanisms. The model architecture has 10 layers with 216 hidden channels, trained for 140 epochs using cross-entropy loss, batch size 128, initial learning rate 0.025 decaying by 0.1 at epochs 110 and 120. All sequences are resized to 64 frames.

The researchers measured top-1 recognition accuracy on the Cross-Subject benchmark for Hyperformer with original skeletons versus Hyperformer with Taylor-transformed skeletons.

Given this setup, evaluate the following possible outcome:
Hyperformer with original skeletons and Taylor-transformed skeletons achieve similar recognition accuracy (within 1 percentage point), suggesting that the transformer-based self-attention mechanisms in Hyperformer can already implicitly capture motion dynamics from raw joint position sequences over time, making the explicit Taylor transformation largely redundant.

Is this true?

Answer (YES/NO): NO